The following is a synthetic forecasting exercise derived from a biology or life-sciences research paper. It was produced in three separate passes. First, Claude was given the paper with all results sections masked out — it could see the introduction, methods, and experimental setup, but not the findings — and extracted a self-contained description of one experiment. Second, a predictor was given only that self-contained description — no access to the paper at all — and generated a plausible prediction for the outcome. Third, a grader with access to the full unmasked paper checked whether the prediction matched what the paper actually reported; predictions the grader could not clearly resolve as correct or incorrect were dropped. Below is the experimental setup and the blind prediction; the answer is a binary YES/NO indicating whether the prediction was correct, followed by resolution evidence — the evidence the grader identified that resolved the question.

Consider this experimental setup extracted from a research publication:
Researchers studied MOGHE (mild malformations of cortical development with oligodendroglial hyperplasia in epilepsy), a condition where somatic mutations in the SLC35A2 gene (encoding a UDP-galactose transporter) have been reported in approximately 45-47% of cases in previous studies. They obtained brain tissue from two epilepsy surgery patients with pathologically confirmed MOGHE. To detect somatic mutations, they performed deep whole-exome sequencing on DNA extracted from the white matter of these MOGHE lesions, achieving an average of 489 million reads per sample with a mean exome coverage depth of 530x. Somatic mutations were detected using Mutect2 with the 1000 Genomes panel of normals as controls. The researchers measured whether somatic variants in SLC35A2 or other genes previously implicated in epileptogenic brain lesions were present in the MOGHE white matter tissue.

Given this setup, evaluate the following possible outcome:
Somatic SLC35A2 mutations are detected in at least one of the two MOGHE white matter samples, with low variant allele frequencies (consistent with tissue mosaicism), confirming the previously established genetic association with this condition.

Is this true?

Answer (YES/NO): NO